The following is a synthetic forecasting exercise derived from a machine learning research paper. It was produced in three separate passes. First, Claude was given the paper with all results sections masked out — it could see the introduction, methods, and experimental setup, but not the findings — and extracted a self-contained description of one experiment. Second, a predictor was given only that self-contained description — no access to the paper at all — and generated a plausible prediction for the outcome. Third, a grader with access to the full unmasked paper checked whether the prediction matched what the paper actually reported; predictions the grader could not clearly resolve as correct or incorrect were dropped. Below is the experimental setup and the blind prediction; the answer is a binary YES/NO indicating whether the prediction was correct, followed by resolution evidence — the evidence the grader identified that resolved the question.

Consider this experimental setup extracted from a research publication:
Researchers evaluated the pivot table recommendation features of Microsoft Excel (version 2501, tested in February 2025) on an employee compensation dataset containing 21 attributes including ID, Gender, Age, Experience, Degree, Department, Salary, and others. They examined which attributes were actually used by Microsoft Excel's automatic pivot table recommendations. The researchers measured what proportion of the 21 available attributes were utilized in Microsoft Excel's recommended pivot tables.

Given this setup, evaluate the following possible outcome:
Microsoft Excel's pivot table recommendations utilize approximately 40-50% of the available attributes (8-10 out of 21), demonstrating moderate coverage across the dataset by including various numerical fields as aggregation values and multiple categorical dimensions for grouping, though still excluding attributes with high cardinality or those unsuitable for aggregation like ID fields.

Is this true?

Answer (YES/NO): YES